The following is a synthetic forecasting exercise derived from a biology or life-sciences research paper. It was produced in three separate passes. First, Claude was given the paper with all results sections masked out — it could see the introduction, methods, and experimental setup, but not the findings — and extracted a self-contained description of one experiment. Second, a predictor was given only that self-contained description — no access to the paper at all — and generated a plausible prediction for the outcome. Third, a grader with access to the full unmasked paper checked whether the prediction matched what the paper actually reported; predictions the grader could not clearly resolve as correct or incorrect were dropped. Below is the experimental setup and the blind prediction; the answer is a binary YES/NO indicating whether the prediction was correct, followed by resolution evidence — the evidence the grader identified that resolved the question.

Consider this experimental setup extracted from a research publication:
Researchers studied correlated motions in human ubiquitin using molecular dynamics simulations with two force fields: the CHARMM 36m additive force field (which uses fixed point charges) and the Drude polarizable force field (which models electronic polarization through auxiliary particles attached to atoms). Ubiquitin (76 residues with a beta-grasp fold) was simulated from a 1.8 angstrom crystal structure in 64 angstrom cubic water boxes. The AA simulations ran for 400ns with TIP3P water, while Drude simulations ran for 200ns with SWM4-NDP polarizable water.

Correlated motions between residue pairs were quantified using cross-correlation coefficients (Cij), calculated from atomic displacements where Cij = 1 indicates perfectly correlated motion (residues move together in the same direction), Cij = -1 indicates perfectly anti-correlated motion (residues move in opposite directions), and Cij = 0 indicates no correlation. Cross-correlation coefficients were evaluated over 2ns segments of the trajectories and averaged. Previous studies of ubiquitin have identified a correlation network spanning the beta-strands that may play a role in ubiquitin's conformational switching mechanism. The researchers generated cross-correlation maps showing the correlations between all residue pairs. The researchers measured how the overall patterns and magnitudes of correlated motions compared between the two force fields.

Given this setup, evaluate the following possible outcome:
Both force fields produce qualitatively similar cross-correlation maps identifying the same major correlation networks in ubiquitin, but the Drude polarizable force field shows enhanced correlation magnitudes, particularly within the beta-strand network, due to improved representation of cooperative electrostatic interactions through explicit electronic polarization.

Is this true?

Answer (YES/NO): NO